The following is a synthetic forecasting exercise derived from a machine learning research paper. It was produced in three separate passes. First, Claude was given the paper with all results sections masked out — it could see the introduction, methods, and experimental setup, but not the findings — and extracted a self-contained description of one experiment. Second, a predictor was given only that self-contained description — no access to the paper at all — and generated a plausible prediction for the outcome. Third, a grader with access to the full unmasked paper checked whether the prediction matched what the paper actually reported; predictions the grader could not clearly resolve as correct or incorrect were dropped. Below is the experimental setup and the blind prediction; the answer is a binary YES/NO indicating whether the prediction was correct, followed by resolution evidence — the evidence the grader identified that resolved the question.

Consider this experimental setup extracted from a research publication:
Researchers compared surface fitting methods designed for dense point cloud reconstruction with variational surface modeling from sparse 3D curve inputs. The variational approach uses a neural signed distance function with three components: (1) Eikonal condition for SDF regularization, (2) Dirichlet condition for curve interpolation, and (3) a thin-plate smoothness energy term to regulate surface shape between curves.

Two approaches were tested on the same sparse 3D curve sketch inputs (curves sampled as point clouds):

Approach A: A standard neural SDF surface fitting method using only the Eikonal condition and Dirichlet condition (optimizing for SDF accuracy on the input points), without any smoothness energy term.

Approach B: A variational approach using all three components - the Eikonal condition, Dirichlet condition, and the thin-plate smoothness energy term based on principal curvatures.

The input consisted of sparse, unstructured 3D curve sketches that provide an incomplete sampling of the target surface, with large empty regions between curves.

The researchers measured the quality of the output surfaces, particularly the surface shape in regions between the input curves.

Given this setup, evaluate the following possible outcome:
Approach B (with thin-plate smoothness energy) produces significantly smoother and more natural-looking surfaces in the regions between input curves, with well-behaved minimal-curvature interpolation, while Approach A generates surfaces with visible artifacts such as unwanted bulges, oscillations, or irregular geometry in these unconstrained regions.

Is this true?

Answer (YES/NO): YES